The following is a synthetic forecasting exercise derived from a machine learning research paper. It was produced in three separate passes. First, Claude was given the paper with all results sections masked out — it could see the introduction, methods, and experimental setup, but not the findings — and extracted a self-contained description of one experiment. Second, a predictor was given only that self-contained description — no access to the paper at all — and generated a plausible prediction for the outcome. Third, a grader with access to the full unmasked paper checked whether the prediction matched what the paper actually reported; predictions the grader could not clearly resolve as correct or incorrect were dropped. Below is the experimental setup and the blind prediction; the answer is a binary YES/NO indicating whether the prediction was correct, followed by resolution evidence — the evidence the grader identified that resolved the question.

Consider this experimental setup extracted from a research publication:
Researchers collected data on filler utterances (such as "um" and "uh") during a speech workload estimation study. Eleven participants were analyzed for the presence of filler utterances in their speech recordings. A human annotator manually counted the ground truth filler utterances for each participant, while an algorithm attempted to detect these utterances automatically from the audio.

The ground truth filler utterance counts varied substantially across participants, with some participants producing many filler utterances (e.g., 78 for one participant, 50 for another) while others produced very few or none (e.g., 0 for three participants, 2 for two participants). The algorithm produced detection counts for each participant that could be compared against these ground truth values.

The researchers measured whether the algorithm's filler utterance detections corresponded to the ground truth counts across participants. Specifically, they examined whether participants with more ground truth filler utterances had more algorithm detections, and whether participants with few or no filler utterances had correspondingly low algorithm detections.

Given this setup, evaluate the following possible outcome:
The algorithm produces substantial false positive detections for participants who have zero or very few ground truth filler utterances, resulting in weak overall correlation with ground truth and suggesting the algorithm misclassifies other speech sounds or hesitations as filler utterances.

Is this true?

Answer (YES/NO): YES